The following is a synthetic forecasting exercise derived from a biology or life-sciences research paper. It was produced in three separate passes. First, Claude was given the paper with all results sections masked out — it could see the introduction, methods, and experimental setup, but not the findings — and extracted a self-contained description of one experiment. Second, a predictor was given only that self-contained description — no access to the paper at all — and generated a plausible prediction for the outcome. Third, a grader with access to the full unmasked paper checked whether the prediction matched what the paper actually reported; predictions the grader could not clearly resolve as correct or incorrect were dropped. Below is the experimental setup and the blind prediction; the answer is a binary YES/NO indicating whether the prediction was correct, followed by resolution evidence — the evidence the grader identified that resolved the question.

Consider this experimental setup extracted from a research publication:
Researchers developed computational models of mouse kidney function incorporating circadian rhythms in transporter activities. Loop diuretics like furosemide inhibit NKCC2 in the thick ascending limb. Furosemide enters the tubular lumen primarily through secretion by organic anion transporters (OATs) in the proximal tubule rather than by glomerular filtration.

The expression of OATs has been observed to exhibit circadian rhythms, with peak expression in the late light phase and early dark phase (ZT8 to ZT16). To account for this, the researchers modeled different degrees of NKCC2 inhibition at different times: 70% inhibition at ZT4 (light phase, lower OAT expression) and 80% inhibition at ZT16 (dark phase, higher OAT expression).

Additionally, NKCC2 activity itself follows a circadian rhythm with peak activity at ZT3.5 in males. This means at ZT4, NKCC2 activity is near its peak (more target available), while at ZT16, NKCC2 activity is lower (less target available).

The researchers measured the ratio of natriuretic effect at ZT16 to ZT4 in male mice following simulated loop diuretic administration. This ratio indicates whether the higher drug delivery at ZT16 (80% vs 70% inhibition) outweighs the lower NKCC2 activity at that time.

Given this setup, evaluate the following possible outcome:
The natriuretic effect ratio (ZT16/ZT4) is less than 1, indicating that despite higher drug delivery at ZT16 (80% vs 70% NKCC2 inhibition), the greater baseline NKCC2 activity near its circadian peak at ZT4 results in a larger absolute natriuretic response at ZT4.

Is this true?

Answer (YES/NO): NO